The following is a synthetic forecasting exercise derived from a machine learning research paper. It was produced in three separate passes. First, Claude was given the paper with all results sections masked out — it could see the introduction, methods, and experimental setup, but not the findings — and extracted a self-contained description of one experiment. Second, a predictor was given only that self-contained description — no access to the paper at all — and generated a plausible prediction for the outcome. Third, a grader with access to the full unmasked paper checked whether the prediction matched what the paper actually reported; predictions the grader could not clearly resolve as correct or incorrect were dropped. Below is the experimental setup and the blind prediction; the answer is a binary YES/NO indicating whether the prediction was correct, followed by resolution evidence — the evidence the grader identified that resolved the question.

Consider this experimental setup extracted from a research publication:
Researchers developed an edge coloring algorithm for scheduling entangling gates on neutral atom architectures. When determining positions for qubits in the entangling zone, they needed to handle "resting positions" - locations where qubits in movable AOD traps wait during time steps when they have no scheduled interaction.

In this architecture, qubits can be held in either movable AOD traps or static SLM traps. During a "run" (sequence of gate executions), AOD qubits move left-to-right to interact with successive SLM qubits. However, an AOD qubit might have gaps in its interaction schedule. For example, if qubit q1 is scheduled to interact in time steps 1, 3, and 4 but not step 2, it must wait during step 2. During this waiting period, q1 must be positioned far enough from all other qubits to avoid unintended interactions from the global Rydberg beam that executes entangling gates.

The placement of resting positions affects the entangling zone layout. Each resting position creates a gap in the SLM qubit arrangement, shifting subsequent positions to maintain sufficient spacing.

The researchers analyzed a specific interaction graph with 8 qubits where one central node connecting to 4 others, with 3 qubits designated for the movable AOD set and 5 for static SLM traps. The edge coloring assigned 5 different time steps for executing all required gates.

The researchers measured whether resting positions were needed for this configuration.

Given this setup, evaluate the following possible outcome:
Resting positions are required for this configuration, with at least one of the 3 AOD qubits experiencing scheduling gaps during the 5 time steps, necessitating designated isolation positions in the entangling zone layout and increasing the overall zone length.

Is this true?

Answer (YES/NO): YES